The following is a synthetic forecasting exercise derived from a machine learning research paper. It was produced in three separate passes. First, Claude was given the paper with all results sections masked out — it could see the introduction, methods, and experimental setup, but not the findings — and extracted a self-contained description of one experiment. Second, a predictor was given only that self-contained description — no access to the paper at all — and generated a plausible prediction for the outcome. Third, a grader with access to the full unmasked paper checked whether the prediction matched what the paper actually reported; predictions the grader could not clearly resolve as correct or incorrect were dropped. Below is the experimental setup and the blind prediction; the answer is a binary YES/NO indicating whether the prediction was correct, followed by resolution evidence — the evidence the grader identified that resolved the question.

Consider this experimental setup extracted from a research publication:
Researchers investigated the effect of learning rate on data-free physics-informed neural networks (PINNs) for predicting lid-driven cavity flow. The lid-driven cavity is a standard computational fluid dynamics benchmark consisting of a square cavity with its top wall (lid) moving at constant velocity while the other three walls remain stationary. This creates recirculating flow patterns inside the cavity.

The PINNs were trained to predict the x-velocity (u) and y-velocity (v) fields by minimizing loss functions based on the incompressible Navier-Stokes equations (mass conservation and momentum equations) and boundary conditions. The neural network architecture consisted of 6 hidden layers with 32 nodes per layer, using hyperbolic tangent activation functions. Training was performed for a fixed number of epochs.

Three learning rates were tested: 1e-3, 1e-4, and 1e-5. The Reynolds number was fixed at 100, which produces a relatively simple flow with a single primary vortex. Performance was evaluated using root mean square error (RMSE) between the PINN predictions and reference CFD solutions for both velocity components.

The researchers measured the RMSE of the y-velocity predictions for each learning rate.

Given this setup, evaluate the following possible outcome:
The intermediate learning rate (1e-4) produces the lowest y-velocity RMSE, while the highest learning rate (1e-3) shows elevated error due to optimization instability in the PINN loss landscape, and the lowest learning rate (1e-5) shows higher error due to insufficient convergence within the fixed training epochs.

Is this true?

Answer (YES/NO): NO